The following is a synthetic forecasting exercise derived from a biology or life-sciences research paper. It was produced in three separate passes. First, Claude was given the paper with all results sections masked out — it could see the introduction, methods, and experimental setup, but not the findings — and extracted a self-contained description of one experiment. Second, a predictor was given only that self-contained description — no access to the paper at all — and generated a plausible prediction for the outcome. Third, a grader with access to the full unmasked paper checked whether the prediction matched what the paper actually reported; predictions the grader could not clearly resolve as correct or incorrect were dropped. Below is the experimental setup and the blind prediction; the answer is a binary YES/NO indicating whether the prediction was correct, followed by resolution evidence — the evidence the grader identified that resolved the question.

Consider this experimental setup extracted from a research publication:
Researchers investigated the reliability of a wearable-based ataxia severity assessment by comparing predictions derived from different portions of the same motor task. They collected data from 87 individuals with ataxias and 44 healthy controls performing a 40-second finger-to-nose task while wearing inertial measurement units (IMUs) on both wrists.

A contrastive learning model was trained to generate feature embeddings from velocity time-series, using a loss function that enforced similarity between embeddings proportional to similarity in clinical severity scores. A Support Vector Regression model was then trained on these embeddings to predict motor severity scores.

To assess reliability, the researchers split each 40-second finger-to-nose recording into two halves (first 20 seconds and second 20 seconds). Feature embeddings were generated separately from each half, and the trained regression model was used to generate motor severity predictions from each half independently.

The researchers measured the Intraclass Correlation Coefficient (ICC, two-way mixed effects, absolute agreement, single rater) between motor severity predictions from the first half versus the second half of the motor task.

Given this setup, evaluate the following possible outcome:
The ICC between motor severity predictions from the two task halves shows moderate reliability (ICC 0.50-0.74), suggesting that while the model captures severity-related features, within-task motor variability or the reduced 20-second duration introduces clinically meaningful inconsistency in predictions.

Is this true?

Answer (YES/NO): NO